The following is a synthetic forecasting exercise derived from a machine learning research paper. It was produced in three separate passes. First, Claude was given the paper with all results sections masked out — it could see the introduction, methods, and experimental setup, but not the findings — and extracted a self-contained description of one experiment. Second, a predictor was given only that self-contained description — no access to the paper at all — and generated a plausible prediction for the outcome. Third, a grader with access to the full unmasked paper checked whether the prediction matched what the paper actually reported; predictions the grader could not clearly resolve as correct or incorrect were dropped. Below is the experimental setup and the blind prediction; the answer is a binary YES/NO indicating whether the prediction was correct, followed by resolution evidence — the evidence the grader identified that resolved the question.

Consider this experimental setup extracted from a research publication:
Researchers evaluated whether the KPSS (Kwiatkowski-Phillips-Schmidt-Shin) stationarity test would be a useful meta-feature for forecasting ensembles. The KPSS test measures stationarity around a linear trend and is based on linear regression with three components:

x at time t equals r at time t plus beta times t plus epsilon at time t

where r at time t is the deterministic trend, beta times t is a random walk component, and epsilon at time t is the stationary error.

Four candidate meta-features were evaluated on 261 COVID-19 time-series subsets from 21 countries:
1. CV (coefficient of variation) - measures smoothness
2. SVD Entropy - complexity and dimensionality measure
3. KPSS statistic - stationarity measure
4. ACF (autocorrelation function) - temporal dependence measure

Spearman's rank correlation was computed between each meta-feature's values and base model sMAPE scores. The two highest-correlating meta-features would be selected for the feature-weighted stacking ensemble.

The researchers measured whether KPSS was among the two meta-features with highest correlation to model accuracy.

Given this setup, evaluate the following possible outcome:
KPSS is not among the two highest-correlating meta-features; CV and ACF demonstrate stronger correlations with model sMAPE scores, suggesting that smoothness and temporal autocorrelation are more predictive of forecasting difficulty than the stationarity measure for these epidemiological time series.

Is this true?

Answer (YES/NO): NO